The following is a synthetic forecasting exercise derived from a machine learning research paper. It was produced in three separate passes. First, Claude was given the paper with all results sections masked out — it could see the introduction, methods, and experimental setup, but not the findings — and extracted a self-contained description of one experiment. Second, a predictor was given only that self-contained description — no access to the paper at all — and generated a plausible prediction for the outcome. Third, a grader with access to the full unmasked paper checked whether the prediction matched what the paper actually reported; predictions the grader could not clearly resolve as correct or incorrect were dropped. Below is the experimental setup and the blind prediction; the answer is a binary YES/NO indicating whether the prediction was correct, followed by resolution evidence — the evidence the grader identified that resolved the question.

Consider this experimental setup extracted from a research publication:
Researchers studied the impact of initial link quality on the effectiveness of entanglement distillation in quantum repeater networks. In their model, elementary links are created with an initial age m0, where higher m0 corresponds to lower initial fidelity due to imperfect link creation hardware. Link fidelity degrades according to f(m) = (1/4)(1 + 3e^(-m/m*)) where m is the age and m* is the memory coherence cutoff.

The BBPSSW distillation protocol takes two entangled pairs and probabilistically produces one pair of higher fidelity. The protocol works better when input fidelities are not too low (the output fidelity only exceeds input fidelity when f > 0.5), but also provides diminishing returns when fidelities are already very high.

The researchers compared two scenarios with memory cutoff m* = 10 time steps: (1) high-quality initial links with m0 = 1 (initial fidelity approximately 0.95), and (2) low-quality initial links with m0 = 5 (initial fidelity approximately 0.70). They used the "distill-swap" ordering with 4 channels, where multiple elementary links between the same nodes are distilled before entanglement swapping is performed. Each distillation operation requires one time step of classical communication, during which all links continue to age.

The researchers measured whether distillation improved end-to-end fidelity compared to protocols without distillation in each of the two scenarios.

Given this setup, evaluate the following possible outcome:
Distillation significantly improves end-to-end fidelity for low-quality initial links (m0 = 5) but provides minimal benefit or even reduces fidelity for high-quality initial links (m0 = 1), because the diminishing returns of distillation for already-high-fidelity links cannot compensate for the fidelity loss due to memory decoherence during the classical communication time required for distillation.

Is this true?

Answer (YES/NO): NO